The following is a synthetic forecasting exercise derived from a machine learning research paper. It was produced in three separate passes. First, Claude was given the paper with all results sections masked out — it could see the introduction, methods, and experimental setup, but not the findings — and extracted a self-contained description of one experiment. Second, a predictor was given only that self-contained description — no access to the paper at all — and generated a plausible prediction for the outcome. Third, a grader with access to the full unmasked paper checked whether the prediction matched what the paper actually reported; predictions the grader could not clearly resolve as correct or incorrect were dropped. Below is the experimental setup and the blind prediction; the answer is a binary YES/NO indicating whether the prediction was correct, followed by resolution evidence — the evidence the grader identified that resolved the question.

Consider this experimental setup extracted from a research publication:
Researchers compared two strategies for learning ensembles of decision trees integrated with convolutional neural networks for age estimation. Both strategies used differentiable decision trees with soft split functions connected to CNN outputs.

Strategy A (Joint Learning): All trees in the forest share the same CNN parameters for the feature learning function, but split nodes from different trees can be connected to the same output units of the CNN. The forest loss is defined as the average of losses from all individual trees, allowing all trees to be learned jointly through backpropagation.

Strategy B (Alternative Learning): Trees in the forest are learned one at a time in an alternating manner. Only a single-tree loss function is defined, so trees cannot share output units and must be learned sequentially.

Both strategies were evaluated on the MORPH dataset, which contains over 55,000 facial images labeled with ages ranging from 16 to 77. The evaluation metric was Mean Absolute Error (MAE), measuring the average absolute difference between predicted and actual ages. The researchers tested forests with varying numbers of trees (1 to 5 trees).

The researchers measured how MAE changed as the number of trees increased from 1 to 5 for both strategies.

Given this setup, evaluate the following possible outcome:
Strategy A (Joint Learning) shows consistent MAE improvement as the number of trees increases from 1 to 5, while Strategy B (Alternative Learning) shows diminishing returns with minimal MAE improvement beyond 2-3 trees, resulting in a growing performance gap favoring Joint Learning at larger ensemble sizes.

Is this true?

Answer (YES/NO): NO